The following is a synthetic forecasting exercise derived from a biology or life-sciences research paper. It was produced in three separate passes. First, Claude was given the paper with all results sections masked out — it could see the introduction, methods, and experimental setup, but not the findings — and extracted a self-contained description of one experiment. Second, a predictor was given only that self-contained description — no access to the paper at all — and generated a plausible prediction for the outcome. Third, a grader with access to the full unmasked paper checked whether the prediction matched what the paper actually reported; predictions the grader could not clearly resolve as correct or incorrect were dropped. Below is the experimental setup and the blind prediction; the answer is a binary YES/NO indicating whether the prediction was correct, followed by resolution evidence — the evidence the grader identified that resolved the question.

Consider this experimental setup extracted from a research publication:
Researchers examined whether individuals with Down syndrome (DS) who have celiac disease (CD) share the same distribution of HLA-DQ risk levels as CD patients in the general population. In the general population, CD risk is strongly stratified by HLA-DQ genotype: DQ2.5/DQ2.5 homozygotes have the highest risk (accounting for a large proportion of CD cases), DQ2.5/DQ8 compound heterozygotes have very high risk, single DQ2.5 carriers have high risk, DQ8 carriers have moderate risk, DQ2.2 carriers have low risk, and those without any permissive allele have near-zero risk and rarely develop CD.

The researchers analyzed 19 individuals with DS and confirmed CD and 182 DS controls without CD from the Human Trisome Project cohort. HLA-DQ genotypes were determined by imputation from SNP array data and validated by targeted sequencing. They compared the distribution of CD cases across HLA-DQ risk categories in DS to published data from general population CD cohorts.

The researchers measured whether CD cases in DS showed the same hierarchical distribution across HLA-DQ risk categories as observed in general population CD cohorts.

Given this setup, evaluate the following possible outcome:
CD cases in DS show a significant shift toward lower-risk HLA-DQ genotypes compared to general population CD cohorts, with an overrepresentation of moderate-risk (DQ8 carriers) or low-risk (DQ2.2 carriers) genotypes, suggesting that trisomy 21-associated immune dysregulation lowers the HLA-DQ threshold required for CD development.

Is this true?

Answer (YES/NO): NO